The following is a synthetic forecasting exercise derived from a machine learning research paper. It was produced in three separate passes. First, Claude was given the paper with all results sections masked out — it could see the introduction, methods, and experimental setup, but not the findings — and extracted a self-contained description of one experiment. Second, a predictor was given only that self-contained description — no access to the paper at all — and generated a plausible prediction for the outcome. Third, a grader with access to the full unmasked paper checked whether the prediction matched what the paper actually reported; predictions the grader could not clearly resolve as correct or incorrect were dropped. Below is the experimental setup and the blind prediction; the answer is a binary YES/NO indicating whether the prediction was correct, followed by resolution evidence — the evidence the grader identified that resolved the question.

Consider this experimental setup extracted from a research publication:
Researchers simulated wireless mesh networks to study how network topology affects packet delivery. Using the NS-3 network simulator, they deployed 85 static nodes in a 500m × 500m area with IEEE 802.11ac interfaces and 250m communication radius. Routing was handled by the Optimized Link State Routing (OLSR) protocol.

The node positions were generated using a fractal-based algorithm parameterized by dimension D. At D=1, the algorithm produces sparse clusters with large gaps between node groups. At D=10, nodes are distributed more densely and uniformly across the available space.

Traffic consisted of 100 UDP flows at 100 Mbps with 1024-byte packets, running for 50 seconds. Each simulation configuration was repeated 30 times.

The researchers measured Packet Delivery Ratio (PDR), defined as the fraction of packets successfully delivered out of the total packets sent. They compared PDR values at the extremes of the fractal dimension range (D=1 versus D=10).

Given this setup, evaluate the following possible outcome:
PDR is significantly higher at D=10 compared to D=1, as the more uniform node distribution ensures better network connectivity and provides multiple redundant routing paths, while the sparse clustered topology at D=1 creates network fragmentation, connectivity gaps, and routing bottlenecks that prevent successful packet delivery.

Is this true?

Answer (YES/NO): YES